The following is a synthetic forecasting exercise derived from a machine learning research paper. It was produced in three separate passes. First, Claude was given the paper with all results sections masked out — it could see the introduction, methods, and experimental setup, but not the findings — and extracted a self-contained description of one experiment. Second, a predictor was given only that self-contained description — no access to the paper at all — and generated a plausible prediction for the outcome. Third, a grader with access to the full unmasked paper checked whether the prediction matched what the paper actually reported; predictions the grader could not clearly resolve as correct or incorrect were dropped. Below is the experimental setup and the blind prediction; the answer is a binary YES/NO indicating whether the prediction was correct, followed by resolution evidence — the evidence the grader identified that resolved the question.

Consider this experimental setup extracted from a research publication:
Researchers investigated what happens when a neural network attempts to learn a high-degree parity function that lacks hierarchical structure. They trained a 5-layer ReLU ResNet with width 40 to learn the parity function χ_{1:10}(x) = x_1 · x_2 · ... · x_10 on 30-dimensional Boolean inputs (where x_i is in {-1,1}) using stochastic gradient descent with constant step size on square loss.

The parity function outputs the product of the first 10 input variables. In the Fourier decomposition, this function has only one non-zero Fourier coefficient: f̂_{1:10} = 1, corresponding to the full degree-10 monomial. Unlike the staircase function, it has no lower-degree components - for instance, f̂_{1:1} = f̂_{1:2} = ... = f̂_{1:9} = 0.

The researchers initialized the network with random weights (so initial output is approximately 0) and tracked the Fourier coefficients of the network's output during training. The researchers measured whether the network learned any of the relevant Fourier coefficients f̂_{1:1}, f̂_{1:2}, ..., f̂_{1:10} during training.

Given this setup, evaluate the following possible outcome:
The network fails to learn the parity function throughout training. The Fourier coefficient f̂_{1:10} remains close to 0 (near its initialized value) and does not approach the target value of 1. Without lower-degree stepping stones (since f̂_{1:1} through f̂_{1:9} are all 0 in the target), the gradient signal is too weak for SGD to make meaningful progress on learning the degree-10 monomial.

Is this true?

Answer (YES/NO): YES